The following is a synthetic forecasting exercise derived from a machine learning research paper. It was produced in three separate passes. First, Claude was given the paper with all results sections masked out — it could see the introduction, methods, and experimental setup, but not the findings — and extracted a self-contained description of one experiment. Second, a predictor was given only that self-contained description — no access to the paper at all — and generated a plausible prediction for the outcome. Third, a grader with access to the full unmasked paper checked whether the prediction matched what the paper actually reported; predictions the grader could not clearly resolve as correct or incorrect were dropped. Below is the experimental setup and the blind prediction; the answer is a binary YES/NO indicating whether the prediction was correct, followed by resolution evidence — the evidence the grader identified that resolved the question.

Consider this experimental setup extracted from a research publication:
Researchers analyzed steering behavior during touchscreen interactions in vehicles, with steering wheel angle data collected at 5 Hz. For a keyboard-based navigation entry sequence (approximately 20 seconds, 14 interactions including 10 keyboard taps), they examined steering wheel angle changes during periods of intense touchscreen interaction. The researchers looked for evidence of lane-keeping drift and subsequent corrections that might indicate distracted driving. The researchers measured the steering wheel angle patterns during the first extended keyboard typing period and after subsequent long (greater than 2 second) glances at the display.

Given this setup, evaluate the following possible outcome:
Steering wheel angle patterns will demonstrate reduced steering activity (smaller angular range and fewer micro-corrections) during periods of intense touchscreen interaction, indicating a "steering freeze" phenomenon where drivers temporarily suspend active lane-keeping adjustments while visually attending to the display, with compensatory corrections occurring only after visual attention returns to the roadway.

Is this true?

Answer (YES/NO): NO